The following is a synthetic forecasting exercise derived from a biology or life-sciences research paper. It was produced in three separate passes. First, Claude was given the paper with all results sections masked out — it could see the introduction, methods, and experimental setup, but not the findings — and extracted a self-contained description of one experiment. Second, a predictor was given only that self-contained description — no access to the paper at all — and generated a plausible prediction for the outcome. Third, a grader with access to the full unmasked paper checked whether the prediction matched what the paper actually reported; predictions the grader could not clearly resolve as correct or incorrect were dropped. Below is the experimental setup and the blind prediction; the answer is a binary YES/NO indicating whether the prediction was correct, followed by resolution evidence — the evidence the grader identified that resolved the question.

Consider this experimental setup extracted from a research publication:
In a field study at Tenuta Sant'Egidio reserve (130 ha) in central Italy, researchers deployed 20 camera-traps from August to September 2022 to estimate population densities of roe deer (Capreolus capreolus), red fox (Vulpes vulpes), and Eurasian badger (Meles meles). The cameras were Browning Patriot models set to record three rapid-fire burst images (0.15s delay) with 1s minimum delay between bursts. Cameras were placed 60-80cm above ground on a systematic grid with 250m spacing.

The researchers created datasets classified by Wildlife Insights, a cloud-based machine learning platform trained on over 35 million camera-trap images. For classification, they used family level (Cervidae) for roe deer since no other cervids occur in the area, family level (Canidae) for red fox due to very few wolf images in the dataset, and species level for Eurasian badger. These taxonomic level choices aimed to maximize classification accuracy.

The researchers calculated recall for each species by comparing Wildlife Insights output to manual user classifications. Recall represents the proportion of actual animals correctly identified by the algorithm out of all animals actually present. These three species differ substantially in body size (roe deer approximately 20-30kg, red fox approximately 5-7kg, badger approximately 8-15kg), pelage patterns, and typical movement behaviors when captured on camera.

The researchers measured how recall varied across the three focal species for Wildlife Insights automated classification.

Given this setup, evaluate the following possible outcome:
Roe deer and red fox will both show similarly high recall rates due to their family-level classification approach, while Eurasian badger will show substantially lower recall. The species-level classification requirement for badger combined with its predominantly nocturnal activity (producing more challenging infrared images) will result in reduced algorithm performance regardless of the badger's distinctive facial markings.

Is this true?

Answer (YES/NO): NO